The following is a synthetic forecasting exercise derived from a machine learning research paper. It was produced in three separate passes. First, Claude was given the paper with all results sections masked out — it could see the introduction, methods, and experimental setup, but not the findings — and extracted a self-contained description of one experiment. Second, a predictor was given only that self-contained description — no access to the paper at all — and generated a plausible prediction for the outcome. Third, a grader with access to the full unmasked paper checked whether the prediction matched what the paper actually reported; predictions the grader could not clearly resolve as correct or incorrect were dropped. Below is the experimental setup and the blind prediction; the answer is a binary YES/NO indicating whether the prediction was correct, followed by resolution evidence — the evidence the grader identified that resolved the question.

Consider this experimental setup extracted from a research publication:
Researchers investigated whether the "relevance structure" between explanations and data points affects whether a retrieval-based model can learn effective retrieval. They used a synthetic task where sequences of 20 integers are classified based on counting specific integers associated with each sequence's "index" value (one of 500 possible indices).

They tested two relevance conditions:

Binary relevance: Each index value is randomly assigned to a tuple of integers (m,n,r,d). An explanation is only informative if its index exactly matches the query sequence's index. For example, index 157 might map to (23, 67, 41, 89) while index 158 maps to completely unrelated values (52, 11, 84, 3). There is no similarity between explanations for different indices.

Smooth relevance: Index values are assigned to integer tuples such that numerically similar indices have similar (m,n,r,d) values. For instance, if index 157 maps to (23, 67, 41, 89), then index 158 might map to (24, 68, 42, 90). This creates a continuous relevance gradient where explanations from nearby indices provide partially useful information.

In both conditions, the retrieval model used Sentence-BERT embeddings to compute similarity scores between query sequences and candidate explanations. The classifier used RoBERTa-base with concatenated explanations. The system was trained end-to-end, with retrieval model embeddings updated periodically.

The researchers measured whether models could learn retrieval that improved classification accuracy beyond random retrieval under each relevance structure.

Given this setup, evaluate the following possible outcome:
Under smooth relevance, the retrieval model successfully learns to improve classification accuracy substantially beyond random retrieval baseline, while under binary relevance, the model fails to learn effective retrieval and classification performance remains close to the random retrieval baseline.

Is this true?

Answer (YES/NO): NO